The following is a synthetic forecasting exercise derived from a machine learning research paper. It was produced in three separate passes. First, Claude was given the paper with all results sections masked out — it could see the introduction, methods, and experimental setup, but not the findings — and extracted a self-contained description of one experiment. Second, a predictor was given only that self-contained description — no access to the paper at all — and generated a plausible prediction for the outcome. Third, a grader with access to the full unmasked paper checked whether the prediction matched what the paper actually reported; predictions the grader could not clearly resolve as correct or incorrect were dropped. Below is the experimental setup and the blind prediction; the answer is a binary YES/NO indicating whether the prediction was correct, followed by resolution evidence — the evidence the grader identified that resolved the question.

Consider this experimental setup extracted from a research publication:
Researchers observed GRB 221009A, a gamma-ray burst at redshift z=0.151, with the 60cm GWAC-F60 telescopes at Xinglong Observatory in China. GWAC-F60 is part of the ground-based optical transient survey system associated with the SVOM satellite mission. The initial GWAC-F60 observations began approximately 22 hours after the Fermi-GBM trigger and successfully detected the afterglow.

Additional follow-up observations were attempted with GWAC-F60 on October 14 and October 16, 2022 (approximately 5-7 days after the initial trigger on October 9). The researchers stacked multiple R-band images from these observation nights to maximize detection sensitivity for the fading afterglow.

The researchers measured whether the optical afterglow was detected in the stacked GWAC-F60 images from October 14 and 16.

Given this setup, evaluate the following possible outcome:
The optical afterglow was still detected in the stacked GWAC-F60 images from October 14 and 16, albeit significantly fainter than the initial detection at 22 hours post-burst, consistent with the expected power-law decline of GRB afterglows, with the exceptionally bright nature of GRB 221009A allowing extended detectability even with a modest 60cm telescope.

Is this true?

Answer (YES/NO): NO